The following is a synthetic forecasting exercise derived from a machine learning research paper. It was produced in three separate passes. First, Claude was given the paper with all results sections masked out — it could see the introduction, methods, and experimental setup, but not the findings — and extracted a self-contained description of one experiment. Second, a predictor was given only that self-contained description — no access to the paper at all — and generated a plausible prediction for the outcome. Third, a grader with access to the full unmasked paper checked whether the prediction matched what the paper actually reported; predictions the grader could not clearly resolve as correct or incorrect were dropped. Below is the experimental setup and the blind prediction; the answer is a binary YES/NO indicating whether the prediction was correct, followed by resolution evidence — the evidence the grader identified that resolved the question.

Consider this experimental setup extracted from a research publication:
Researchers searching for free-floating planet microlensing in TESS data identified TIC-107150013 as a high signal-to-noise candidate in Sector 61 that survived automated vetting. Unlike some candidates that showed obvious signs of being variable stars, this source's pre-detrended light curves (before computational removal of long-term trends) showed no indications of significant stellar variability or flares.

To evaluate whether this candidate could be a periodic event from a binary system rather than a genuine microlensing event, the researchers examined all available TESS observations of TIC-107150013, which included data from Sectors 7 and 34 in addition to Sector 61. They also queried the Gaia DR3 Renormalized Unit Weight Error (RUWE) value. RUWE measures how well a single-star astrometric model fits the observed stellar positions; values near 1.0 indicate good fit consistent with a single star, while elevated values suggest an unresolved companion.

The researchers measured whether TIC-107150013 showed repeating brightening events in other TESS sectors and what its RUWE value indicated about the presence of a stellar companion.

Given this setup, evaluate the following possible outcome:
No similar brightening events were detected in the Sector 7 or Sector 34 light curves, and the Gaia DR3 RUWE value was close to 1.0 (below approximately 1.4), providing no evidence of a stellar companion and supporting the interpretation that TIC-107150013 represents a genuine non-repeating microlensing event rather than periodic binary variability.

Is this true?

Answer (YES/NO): YES